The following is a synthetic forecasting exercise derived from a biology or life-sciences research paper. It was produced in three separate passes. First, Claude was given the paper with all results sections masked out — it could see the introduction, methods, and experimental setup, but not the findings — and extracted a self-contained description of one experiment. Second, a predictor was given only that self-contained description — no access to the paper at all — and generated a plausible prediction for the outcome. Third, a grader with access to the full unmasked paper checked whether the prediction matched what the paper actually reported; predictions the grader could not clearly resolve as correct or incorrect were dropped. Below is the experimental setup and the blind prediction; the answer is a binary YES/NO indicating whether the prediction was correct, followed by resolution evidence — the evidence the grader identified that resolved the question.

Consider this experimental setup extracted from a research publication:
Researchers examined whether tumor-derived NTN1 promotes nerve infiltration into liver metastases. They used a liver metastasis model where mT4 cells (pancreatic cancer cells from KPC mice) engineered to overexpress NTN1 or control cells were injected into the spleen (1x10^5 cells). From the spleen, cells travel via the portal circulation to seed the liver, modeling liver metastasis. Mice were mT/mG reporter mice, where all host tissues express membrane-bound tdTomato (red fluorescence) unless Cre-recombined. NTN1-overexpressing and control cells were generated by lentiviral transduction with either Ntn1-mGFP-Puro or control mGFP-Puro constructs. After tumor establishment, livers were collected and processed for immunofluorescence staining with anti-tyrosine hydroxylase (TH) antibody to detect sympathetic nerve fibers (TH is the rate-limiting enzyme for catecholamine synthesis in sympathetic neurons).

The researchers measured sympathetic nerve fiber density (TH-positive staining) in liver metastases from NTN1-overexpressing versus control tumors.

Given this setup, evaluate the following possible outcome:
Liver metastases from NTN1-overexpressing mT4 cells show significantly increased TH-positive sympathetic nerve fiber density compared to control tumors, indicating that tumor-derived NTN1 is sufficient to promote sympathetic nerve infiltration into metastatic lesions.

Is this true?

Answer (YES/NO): YES